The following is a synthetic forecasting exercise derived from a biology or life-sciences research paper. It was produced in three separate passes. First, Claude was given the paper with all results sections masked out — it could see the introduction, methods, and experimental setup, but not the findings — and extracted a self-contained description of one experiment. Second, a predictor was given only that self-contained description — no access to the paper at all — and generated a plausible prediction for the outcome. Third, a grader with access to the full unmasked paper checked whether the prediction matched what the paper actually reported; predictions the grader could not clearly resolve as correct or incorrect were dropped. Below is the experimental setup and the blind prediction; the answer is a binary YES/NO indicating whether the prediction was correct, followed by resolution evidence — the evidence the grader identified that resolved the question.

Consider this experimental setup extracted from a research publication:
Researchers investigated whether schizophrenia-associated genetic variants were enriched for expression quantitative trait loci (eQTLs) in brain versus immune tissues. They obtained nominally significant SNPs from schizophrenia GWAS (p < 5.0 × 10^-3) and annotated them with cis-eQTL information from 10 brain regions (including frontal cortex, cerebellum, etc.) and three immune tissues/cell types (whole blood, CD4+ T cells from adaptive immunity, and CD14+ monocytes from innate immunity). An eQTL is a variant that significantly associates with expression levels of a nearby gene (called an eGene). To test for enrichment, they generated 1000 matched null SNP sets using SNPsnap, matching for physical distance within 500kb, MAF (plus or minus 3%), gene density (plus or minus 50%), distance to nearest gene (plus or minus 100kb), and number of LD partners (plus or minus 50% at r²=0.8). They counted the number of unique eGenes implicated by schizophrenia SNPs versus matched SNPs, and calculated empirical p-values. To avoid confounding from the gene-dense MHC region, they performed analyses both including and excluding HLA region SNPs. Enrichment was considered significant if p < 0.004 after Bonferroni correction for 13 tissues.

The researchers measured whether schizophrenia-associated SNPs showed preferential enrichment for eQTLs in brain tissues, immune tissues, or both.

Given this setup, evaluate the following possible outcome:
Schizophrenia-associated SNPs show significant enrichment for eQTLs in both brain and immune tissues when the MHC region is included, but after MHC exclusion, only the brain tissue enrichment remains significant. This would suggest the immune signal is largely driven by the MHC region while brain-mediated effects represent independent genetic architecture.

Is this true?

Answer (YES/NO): NO